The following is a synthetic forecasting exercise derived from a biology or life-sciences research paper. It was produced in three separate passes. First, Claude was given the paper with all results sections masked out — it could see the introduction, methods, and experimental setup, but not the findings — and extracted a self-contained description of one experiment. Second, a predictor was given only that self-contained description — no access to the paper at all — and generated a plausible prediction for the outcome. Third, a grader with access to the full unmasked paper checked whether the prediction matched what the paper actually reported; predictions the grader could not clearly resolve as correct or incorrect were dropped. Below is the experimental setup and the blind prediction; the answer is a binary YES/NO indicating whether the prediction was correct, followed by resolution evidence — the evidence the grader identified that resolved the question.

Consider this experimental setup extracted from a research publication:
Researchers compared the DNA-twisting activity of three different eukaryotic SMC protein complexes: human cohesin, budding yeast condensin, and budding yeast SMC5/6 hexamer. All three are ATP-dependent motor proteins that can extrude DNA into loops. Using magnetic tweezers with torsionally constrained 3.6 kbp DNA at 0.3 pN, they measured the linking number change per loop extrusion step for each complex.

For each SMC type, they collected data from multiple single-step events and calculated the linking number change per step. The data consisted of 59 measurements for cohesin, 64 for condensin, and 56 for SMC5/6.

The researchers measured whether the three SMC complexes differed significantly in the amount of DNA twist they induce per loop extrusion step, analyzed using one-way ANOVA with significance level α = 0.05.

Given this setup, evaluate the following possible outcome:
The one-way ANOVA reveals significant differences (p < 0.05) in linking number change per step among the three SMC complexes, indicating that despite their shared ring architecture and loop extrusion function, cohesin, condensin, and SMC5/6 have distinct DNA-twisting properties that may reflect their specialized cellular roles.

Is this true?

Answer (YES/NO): NO